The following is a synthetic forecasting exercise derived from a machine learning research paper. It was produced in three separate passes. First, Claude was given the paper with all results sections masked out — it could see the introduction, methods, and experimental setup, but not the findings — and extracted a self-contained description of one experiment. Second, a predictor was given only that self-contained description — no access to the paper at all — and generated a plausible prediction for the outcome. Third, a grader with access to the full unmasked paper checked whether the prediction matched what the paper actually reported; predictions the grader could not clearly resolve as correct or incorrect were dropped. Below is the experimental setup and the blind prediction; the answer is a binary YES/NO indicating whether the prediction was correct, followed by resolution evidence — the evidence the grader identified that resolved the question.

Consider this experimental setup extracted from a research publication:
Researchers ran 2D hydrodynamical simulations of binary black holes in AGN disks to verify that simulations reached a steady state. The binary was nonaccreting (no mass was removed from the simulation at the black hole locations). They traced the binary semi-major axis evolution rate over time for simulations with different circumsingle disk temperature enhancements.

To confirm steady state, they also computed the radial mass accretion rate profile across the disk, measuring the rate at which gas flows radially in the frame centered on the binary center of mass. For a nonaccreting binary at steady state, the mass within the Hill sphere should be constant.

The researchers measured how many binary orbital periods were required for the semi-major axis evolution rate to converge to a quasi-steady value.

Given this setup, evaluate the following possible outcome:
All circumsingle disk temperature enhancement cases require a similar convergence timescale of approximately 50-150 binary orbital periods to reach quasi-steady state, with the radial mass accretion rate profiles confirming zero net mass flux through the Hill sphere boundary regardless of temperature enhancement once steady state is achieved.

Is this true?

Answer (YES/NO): NO